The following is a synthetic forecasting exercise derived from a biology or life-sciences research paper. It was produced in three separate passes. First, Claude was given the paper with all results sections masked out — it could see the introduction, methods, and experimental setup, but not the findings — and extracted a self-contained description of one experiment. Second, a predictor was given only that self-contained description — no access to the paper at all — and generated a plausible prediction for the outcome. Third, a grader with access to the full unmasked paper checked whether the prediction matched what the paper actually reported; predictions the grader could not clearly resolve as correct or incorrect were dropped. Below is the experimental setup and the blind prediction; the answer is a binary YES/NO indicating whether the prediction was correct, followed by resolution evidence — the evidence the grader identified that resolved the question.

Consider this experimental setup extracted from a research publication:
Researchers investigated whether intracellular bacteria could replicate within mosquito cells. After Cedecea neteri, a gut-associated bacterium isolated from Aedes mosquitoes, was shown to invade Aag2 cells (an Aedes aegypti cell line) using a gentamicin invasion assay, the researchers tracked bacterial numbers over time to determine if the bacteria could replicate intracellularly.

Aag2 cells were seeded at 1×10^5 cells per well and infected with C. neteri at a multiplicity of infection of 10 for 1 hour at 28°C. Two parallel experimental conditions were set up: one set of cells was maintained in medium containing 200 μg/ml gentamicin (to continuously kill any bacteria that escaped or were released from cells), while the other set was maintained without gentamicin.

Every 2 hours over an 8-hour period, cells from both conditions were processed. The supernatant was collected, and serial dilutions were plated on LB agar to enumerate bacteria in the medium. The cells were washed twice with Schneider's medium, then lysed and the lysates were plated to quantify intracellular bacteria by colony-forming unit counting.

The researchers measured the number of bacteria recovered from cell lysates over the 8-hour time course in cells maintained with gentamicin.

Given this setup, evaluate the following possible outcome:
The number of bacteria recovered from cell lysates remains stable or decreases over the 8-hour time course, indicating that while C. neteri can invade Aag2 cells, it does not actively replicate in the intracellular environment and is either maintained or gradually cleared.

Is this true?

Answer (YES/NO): NO